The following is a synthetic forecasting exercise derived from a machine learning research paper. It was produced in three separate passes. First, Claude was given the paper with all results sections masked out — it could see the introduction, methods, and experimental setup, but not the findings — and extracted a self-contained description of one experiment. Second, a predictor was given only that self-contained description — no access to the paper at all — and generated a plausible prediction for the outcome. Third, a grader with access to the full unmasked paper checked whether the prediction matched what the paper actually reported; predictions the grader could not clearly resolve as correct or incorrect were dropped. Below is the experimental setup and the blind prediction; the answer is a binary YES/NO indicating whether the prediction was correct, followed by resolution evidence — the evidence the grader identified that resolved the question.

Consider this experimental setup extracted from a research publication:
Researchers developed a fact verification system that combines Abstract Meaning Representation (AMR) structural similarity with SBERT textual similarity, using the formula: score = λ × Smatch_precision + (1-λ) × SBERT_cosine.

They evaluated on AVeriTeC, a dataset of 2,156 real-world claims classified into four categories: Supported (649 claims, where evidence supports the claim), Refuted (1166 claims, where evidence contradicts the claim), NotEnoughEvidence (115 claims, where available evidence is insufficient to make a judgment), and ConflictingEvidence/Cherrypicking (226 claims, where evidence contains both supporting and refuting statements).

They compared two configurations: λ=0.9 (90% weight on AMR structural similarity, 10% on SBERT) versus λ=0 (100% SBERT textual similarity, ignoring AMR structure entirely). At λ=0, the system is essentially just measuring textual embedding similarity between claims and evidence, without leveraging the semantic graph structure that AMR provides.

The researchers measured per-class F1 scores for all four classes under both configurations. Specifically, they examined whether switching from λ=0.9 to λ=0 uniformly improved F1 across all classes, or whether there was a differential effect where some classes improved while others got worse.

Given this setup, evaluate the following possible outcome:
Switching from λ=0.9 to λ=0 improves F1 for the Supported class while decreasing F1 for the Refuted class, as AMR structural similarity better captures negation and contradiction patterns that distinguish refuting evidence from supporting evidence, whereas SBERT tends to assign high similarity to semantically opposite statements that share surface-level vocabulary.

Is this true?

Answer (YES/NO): YES